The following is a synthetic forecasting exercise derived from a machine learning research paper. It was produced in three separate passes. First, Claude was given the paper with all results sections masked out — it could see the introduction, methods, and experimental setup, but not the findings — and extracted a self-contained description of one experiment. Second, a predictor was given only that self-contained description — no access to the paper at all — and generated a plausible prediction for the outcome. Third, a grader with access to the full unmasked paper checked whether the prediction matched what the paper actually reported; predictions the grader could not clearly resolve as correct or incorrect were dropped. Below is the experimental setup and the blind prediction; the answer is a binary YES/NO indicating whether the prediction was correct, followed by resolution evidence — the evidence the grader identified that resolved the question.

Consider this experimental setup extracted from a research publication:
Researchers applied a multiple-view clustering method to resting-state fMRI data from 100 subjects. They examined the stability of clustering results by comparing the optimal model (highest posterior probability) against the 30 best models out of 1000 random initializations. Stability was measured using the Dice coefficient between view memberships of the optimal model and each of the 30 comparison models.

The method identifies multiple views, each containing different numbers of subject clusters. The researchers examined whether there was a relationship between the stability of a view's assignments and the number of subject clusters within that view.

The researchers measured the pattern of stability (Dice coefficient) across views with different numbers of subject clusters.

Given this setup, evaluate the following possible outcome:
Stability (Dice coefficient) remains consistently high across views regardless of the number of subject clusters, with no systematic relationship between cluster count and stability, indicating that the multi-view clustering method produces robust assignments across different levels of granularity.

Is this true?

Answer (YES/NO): NO